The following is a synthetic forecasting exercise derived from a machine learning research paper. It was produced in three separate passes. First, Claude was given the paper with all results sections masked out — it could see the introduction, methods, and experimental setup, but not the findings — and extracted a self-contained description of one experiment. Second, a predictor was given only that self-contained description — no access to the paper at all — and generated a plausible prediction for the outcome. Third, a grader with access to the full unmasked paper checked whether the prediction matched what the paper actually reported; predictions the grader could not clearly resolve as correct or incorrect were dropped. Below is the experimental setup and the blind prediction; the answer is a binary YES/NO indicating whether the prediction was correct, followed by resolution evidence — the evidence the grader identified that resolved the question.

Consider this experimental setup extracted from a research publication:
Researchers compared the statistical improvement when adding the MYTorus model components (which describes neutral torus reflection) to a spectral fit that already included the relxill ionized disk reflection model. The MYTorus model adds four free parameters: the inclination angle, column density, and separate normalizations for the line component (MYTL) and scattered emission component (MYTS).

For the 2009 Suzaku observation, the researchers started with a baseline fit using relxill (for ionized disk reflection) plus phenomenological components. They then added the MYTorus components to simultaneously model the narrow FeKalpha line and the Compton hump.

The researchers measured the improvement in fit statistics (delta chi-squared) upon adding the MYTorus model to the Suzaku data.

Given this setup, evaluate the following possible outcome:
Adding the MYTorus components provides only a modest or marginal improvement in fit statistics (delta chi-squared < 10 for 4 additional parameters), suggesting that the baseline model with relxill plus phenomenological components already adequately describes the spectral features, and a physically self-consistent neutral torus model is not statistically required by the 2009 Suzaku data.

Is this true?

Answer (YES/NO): NO